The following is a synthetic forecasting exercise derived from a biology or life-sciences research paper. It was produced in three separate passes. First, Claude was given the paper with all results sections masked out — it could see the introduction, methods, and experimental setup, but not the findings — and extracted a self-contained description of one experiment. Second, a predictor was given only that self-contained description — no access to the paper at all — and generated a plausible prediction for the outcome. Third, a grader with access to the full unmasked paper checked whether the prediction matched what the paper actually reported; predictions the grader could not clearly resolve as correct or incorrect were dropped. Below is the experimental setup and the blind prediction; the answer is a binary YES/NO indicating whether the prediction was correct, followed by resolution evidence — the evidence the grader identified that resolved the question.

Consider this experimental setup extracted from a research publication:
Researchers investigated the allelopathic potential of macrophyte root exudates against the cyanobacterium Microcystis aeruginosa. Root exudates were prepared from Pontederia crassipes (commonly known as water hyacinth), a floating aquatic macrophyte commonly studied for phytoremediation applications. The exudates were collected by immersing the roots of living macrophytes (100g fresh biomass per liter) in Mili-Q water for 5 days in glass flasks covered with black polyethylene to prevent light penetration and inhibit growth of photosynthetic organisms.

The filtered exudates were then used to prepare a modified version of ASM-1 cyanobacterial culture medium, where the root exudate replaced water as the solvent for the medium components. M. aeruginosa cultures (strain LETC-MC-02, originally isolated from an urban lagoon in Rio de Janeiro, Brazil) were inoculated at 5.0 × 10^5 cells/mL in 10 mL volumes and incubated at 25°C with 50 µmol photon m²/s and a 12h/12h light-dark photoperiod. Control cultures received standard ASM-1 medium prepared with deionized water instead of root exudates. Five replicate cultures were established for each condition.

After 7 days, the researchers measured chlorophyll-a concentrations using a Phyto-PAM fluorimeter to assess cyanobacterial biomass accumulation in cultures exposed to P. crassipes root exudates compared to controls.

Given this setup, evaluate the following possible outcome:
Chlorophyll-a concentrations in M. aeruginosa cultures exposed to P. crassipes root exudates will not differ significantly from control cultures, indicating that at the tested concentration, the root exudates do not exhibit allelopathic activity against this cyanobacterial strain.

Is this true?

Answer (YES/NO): YES